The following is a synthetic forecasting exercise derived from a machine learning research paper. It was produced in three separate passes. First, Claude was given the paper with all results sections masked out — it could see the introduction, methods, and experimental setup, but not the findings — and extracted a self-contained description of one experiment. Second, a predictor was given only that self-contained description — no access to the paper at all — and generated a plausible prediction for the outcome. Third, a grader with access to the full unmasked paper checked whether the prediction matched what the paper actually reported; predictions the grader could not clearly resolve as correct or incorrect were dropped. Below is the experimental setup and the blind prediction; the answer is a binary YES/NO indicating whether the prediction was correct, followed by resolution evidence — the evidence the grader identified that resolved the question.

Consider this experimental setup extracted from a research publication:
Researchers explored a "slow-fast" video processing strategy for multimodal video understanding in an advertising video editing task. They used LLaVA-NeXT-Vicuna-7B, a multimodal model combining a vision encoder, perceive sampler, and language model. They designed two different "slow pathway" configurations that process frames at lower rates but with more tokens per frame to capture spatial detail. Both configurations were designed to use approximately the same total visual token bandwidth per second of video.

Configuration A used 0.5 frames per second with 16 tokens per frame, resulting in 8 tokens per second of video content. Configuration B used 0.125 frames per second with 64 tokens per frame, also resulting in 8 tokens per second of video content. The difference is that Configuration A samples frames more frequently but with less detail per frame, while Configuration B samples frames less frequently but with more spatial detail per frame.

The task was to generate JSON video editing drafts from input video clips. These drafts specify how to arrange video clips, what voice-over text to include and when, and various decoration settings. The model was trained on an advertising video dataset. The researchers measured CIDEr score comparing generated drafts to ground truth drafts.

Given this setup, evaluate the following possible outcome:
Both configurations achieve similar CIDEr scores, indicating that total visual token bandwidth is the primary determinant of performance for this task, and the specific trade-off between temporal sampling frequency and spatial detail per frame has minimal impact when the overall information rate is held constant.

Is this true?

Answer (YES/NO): NO